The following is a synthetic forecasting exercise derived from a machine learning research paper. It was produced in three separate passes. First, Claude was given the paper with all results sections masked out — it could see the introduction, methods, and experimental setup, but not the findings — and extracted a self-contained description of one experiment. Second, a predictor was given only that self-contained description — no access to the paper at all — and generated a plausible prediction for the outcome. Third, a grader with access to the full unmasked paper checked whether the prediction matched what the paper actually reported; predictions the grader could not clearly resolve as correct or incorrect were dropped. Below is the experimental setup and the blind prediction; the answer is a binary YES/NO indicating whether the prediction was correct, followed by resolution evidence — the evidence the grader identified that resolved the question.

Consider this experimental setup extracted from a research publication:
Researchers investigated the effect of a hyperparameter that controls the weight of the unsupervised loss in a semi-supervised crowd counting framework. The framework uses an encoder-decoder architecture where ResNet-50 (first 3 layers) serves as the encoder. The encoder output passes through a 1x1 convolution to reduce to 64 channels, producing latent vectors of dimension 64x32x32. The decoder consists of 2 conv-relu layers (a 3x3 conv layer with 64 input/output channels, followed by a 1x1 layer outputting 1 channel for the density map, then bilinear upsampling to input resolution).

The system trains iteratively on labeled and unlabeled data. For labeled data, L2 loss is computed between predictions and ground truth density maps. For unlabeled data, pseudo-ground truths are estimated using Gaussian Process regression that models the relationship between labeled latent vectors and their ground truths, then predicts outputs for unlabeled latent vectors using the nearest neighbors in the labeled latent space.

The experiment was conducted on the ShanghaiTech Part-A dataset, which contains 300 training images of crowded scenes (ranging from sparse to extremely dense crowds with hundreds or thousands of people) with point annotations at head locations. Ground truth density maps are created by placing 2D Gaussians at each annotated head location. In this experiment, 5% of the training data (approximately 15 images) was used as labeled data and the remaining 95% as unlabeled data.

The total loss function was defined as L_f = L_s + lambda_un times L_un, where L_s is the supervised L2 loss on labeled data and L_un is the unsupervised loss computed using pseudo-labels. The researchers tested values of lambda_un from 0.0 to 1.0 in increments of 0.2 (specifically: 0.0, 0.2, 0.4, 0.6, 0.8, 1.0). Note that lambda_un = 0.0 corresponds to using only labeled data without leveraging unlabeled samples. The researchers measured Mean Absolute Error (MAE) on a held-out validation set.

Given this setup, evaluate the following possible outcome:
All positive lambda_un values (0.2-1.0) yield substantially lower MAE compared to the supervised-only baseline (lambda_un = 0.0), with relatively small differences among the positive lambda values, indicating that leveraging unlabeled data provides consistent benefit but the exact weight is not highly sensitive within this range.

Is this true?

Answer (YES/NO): NO